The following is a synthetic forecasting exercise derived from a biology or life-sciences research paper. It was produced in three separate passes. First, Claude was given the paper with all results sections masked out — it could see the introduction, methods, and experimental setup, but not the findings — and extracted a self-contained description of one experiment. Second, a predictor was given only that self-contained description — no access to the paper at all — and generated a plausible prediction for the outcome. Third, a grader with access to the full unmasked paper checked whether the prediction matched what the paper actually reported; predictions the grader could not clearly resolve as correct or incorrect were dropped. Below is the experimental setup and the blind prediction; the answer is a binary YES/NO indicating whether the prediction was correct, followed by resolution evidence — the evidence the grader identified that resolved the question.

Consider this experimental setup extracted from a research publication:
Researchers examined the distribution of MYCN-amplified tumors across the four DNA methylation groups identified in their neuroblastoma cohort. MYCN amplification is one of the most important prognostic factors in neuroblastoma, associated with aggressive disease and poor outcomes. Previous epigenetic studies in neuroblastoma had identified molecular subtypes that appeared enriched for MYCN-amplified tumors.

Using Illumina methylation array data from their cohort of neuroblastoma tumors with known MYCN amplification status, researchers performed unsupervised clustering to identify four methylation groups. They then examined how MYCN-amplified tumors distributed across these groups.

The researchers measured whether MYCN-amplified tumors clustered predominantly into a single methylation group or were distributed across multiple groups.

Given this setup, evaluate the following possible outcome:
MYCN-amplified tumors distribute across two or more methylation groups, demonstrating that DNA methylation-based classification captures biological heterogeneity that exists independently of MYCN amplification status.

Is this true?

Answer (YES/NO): YES